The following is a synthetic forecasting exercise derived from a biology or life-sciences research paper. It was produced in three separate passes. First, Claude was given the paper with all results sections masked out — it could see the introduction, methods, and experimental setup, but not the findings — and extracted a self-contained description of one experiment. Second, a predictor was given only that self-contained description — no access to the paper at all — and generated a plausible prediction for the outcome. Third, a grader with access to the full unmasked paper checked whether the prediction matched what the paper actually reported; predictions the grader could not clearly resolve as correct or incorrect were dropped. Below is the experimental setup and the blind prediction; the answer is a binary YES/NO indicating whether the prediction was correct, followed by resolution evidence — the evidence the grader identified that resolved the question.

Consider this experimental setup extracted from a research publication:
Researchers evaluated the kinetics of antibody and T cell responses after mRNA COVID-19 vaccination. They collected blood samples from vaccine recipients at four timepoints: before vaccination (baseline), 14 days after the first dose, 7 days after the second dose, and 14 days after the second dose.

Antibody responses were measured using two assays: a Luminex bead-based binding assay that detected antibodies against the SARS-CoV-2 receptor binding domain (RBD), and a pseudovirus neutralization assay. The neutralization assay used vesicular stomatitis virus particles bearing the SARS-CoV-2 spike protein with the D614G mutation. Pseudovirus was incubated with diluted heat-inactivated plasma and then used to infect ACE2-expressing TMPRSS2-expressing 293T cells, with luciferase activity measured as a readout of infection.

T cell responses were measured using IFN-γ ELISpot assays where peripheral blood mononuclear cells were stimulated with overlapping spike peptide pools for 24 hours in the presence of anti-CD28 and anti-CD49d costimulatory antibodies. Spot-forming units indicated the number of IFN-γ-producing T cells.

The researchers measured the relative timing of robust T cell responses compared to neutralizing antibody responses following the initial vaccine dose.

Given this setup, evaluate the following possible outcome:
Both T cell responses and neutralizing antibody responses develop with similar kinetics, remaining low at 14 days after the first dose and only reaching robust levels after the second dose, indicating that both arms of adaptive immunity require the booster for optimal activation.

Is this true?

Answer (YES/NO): NO